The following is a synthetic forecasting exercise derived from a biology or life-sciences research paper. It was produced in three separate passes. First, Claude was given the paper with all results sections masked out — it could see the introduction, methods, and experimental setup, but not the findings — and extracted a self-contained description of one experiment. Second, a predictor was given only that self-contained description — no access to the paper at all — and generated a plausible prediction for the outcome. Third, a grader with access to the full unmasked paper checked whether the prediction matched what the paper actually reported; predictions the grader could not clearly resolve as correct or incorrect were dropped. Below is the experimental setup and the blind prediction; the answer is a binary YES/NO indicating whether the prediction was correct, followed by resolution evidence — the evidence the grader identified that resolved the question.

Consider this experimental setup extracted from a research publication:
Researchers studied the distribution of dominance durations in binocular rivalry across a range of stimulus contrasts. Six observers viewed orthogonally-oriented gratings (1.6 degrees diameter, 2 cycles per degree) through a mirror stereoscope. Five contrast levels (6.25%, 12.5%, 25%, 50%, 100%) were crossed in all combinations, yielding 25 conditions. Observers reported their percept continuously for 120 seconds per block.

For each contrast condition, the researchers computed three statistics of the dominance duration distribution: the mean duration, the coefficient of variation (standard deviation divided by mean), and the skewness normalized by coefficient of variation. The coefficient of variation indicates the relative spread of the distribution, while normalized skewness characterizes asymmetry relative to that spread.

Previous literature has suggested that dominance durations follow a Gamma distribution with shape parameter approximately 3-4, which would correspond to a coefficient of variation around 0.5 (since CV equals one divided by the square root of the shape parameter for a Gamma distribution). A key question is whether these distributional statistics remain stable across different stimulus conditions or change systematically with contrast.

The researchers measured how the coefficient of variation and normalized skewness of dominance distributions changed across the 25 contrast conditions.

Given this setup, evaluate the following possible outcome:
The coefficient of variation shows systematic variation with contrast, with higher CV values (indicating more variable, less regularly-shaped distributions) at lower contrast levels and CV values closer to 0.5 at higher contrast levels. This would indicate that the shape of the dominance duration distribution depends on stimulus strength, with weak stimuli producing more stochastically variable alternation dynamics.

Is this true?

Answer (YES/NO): NO